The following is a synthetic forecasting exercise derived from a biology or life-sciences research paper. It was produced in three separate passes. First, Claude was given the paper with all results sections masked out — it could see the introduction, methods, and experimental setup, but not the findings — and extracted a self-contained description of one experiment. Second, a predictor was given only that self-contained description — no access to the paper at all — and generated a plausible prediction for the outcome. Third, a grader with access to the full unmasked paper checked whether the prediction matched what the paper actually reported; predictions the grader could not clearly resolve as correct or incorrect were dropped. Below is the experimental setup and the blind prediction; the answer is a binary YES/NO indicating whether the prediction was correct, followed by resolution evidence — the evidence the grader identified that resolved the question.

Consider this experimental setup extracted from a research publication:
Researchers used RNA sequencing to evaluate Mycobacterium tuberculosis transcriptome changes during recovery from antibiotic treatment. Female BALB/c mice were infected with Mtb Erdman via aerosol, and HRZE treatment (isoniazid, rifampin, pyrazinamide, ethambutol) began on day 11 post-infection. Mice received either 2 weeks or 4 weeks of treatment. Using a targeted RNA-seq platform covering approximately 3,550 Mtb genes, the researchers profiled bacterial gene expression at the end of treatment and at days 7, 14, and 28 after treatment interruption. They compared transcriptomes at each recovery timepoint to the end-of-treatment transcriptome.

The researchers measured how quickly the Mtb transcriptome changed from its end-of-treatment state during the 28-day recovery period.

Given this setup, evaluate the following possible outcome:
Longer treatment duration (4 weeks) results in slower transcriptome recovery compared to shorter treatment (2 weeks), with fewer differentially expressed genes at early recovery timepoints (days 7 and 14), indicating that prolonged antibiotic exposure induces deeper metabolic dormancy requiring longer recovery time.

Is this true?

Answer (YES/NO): YES